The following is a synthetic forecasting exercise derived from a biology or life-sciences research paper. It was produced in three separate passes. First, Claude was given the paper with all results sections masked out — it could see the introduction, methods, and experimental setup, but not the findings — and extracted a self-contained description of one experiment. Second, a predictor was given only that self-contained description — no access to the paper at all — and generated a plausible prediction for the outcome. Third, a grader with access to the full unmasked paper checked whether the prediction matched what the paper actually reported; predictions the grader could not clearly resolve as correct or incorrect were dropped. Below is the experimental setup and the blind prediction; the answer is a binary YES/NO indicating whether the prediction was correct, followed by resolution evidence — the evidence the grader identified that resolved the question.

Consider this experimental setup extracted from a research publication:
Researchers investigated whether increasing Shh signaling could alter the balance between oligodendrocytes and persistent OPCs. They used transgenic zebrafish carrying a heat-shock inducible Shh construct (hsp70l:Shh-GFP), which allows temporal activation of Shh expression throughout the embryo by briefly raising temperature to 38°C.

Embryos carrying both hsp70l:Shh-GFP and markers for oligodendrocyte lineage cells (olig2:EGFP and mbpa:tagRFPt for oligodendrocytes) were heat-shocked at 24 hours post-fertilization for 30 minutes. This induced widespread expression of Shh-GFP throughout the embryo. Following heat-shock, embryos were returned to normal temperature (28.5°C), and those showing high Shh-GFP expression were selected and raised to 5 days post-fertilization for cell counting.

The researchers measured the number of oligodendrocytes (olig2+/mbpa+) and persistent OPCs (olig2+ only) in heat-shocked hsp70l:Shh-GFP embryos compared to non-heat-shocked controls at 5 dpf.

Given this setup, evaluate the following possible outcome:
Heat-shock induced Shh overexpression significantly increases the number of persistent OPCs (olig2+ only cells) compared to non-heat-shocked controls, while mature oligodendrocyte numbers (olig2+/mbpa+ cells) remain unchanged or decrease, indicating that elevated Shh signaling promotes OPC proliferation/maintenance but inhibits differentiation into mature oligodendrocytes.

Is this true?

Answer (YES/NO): NO